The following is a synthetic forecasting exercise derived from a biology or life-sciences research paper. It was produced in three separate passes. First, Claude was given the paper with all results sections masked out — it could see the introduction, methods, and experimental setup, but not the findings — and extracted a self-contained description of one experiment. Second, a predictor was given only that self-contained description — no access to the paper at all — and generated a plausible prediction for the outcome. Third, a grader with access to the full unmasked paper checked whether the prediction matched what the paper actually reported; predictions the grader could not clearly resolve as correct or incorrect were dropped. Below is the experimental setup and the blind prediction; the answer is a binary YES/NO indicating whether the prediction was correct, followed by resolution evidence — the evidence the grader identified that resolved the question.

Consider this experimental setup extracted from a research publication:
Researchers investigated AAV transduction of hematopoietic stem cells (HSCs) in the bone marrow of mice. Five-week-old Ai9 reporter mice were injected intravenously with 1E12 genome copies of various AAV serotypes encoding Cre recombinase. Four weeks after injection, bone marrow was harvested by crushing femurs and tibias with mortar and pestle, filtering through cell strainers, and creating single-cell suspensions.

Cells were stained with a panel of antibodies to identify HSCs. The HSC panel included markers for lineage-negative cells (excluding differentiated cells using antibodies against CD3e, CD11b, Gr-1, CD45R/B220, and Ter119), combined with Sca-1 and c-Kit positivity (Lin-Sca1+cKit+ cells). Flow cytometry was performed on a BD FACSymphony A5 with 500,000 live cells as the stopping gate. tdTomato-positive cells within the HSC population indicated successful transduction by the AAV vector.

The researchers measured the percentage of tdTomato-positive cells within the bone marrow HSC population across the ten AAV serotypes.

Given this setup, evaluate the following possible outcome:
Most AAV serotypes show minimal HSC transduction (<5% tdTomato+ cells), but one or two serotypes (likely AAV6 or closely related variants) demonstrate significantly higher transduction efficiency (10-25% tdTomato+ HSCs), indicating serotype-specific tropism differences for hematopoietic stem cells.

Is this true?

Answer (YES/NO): NO